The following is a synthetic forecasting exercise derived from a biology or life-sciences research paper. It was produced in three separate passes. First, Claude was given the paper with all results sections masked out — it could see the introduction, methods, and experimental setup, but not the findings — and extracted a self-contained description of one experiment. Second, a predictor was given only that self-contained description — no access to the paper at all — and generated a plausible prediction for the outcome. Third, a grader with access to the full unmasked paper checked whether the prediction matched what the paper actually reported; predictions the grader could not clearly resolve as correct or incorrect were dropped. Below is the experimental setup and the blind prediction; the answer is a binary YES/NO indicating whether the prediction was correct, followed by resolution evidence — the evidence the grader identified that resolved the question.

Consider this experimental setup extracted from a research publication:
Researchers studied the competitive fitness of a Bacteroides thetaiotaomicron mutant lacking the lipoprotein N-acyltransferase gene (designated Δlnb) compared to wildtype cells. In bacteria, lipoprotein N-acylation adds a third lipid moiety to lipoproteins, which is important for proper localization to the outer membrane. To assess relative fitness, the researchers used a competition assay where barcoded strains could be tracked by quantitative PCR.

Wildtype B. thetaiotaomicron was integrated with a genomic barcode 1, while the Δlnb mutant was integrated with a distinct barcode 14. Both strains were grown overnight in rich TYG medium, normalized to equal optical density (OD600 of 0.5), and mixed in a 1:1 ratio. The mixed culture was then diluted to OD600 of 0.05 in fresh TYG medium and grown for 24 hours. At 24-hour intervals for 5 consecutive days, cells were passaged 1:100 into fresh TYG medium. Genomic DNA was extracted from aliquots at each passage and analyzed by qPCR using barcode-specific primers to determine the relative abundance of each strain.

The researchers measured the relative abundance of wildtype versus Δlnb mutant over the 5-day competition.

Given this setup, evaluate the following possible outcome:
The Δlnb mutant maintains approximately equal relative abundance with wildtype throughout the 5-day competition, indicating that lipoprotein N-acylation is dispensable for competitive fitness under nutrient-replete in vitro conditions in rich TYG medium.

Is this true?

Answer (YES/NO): NO